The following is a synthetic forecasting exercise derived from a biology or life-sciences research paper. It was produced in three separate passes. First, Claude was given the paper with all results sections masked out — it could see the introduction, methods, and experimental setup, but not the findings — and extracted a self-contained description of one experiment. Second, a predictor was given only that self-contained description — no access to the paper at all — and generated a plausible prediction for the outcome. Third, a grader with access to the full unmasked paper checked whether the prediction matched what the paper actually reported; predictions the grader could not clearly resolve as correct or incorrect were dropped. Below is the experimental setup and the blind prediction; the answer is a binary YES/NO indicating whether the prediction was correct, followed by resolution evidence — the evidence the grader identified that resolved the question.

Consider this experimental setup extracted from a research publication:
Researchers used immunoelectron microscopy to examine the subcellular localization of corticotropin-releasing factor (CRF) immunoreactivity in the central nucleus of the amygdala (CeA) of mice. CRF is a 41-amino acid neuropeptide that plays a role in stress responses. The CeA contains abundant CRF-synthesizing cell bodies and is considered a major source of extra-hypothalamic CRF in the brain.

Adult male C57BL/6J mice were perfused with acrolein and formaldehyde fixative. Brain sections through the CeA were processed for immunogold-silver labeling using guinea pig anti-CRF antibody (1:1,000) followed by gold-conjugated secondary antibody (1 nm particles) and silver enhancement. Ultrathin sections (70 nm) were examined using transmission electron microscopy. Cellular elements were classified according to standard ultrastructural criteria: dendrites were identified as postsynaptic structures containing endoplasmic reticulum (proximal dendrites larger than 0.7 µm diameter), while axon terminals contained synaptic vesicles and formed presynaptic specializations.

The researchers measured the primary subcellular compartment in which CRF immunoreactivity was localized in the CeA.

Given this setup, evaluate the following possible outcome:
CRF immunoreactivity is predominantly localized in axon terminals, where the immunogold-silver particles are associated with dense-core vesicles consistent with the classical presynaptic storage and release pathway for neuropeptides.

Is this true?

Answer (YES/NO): NO